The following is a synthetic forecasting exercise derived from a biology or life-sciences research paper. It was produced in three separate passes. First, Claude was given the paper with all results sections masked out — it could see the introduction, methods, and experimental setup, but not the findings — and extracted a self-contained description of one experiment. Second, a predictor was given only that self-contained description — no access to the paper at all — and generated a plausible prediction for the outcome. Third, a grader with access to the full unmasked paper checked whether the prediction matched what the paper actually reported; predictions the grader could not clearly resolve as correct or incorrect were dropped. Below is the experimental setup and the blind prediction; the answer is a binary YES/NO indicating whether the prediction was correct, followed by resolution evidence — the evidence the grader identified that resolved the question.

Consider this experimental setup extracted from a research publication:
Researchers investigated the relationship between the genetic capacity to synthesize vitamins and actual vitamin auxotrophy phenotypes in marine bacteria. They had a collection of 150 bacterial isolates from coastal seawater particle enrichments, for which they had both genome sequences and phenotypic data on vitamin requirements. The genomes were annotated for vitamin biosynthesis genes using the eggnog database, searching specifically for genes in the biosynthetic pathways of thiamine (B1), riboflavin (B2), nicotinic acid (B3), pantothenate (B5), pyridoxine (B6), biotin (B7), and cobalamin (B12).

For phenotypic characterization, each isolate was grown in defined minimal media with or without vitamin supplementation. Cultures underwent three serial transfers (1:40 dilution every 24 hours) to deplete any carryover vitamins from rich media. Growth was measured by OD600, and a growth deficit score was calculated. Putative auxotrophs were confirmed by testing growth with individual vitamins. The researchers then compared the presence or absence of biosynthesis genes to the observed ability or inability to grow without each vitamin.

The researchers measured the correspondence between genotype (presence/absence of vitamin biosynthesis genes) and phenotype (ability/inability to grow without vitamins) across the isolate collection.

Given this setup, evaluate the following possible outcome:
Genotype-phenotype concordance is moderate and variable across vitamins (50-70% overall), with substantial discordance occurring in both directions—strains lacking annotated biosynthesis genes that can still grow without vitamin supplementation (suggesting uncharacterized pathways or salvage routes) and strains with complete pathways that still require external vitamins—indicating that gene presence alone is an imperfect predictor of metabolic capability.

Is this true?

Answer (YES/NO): NO